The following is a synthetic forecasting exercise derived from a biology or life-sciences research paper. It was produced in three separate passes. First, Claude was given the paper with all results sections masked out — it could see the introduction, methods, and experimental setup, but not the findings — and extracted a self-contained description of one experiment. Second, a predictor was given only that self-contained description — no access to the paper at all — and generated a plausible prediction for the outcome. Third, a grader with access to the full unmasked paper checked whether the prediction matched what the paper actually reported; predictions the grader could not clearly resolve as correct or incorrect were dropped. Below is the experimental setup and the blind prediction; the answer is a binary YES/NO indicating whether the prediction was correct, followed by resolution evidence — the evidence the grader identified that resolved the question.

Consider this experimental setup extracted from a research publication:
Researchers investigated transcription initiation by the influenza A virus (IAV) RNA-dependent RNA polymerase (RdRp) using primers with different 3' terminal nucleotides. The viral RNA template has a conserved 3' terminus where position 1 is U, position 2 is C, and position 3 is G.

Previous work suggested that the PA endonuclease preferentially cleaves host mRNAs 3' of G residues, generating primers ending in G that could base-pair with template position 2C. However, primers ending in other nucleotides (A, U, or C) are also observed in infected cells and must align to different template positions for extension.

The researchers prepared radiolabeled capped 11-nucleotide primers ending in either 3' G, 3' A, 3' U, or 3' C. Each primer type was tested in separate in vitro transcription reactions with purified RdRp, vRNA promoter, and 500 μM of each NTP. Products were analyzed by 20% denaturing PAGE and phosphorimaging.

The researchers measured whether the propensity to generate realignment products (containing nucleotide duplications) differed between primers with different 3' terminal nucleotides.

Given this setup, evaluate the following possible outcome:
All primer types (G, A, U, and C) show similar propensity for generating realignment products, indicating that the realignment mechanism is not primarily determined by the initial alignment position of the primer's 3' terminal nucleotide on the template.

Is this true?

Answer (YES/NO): NO